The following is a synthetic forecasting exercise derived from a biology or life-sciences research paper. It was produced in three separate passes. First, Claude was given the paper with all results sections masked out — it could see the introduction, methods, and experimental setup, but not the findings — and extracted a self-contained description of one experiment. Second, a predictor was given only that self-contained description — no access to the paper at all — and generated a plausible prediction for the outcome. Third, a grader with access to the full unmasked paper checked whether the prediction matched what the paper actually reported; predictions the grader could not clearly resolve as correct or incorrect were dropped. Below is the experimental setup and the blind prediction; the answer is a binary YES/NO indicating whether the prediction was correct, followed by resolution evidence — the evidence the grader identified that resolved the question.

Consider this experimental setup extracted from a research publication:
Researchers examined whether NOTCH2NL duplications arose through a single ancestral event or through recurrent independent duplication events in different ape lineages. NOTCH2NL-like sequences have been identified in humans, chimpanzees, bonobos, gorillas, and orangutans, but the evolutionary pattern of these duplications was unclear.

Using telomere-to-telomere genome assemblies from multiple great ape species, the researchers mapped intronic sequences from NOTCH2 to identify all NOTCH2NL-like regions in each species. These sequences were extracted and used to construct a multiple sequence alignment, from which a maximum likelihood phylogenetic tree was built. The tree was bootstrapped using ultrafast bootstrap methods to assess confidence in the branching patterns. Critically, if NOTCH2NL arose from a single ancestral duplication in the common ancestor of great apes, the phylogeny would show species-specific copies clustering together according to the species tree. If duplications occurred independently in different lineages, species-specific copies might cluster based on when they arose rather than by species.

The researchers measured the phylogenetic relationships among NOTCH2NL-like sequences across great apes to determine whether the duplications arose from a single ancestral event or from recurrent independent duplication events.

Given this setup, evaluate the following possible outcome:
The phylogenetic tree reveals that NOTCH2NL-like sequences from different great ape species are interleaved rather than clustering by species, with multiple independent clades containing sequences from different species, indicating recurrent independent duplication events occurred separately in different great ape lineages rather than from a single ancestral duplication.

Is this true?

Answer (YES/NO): NO